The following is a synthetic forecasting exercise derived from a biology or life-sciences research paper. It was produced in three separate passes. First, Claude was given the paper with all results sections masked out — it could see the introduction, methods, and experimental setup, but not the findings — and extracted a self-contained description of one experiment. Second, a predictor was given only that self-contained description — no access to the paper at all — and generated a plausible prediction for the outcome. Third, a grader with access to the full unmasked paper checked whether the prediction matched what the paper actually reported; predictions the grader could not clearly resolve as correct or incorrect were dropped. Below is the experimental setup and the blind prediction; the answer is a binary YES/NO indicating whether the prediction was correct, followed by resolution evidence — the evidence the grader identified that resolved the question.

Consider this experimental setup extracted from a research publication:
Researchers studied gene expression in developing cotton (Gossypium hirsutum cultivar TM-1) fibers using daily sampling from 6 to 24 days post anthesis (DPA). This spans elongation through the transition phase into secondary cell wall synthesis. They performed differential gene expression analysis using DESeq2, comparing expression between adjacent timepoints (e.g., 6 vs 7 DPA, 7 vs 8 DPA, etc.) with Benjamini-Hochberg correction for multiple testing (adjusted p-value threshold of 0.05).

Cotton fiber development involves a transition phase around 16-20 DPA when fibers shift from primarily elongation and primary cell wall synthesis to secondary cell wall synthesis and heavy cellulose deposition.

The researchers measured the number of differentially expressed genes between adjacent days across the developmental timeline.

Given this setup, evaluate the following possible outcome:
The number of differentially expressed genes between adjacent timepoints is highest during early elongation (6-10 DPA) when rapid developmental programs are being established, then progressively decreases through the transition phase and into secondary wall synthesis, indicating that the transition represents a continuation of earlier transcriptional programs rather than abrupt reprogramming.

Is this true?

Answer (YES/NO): NO